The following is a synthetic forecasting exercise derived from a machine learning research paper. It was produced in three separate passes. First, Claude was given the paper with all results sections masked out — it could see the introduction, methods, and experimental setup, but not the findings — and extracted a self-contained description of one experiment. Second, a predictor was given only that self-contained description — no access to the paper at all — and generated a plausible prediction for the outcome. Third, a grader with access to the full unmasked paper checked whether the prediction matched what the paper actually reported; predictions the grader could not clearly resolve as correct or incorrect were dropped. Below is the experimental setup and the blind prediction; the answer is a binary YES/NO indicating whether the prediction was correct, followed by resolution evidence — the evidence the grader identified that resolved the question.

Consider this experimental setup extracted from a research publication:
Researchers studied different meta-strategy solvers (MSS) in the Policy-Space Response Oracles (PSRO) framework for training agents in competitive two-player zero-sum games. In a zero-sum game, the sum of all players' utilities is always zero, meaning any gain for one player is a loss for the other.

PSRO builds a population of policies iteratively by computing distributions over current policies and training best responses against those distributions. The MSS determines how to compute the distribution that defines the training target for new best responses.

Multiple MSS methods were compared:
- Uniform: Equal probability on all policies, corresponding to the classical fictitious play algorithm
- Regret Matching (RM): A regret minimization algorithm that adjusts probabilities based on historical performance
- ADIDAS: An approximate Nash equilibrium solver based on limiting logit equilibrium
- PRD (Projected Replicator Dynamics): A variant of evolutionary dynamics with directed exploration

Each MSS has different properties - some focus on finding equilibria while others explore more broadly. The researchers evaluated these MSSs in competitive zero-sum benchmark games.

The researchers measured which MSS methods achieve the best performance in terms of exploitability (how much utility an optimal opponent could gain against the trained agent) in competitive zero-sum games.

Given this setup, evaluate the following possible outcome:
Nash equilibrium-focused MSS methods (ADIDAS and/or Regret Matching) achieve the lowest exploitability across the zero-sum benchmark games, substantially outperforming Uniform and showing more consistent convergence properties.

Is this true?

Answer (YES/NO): NO